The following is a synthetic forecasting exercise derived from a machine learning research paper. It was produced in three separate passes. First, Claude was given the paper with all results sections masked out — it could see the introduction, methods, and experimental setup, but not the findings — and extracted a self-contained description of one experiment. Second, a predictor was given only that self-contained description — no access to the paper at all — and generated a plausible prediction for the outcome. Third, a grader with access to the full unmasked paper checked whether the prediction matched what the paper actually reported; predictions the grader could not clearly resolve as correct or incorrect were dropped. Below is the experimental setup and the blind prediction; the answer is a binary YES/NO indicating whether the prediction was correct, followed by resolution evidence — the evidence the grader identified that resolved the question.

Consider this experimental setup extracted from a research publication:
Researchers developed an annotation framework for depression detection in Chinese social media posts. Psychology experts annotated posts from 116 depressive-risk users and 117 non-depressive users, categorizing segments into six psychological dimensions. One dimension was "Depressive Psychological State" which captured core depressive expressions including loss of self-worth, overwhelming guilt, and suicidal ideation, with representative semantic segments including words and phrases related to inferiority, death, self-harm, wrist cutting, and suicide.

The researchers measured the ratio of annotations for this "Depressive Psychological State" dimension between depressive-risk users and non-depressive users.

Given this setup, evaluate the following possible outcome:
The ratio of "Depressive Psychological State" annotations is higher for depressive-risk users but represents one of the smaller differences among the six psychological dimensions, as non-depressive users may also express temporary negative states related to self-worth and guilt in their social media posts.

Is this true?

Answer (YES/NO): NO